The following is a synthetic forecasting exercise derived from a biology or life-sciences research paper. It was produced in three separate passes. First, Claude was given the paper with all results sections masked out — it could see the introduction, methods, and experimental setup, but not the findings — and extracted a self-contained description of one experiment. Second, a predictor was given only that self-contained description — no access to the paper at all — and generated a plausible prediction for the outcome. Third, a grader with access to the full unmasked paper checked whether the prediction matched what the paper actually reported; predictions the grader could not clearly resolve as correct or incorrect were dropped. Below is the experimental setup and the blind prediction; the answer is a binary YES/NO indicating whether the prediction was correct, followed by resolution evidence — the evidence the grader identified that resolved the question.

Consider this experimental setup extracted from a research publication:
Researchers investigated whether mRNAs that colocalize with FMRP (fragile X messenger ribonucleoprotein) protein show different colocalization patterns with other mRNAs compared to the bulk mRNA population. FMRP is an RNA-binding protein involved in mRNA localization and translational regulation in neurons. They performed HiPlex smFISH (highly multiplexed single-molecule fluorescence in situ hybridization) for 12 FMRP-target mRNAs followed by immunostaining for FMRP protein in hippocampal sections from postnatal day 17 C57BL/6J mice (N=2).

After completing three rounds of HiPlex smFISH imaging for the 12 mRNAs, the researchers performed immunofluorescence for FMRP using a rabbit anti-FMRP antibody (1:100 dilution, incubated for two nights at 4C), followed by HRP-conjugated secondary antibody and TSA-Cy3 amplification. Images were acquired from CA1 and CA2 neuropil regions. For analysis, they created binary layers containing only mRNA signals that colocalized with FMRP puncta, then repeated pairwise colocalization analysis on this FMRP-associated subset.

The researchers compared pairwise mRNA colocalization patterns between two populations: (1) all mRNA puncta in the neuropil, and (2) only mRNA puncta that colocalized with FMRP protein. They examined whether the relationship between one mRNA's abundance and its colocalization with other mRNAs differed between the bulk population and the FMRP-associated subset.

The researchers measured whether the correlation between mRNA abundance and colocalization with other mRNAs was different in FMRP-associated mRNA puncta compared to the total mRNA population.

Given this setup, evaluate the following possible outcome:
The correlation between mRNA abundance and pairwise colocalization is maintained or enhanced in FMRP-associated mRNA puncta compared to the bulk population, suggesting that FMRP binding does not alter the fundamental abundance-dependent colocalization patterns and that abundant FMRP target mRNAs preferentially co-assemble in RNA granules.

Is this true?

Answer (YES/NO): YES